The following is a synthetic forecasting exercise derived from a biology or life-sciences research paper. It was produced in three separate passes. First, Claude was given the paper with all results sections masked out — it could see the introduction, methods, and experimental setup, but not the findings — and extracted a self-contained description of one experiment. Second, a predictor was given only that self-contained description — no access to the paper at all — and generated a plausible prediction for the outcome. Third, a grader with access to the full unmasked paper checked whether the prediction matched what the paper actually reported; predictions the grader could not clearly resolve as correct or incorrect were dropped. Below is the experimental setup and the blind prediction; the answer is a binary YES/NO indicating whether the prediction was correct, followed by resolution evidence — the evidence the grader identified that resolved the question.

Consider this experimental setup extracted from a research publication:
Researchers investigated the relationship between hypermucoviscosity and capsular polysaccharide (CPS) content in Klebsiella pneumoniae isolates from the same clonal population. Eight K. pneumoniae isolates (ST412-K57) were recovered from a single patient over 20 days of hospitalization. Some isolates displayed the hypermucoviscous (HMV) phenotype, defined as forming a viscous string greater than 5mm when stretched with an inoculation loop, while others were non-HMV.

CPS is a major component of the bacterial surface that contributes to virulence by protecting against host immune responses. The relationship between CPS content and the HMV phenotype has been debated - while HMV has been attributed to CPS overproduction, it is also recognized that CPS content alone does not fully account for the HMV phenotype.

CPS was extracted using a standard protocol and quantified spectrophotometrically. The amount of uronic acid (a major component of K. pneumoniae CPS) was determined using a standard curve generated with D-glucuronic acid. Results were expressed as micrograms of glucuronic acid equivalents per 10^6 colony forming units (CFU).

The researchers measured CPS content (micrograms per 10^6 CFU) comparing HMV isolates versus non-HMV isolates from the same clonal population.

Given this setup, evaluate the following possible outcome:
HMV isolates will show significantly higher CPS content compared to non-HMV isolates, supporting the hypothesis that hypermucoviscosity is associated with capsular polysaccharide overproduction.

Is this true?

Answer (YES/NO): YES